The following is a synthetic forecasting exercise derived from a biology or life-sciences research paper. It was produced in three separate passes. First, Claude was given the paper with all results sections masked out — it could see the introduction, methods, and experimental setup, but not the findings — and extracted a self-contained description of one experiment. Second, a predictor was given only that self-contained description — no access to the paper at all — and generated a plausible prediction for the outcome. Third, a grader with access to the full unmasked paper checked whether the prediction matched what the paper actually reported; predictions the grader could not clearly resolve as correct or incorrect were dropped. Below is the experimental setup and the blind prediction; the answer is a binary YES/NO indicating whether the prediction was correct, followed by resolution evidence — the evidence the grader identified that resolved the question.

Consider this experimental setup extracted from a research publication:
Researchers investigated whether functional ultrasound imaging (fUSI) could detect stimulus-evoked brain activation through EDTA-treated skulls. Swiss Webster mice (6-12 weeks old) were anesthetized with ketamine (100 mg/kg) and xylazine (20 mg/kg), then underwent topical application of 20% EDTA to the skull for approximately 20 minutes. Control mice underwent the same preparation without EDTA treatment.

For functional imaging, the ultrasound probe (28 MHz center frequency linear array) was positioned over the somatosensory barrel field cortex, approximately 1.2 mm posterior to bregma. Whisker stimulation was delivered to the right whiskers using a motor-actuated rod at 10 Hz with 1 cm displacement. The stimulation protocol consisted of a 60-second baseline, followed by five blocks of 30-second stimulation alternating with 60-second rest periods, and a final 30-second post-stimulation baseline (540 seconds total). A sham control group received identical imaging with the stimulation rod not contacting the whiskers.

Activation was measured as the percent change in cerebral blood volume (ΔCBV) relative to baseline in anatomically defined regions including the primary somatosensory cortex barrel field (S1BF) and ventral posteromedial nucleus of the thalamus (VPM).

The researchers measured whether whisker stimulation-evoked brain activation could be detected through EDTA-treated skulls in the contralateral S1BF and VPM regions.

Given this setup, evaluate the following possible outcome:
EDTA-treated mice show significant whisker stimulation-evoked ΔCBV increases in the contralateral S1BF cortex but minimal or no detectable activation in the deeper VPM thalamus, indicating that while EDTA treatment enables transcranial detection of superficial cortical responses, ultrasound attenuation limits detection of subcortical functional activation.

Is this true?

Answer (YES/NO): NO